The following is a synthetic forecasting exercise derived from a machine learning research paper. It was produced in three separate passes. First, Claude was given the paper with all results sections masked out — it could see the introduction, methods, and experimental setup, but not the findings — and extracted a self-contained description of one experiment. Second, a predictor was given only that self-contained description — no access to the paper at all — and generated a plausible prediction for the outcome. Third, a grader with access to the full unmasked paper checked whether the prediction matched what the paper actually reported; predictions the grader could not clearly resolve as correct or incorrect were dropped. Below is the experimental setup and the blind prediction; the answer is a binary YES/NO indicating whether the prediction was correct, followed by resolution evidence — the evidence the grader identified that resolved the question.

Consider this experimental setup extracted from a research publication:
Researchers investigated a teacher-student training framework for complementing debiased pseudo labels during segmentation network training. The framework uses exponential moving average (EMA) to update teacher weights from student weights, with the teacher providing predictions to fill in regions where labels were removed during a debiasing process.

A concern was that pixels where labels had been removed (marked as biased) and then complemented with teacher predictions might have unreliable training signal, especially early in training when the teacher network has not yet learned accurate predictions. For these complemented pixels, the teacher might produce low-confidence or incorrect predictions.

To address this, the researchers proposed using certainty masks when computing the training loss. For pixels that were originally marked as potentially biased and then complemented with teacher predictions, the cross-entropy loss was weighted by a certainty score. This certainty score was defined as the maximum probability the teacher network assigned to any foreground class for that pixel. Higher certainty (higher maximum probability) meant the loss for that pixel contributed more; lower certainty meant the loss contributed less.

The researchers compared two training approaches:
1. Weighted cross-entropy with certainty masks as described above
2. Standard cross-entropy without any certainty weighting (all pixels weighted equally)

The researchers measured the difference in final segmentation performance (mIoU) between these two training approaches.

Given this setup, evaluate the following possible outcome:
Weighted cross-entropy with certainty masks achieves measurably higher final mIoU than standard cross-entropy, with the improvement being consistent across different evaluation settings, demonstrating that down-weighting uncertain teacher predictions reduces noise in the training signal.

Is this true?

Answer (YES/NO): NO